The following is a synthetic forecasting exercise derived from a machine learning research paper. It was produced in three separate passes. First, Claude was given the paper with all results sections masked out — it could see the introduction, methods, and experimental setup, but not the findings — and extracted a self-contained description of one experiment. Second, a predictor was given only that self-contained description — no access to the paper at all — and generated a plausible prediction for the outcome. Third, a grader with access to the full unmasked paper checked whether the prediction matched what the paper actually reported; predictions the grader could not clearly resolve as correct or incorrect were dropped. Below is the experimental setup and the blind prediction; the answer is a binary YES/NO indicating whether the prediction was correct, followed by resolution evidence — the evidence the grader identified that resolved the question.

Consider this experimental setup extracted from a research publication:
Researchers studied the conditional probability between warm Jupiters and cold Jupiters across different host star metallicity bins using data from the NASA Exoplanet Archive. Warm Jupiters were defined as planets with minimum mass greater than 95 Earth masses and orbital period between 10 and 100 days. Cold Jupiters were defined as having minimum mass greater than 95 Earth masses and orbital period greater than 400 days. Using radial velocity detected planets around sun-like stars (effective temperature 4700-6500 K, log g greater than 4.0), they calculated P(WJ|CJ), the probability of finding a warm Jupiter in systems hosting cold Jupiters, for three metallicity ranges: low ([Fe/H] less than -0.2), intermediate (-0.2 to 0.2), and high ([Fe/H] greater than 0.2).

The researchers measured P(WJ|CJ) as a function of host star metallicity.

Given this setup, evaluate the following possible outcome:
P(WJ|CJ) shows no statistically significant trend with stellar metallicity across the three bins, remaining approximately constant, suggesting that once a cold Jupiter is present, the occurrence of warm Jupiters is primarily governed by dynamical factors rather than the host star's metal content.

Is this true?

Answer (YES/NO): NO